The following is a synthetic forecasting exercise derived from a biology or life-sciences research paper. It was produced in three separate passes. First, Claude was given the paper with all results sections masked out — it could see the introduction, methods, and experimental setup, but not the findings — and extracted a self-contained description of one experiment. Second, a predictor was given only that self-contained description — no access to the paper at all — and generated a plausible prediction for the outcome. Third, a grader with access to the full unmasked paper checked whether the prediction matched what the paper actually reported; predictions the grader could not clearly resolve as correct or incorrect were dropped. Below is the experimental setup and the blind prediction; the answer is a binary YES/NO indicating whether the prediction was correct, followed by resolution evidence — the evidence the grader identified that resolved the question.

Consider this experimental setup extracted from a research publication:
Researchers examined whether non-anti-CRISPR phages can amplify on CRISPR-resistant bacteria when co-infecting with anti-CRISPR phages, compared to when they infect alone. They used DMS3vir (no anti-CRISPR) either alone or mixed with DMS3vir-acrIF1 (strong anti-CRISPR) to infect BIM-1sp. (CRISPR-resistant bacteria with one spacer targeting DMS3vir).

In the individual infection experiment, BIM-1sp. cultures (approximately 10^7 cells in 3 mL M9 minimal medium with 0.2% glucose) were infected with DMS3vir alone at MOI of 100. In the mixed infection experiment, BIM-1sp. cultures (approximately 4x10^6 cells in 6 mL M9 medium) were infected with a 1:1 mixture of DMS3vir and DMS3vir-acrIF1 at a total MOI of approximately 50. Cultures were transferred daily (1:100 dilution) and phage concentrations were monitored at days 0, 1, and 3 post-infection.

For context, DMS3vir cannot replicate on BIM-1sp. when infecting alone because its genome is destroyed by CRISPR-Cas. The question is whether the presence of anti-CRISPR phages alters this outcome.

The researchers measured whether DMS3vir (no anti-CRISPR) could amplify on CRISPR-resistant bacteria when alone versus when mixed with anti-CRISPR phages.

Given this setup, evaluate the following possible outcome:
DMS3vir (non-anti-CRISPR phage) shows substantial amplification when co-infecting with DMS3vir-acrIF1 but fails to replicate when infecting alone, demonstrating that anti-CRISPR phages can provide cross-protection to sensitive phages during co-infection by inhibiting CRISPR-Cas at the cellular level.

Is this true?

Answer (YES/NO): YES